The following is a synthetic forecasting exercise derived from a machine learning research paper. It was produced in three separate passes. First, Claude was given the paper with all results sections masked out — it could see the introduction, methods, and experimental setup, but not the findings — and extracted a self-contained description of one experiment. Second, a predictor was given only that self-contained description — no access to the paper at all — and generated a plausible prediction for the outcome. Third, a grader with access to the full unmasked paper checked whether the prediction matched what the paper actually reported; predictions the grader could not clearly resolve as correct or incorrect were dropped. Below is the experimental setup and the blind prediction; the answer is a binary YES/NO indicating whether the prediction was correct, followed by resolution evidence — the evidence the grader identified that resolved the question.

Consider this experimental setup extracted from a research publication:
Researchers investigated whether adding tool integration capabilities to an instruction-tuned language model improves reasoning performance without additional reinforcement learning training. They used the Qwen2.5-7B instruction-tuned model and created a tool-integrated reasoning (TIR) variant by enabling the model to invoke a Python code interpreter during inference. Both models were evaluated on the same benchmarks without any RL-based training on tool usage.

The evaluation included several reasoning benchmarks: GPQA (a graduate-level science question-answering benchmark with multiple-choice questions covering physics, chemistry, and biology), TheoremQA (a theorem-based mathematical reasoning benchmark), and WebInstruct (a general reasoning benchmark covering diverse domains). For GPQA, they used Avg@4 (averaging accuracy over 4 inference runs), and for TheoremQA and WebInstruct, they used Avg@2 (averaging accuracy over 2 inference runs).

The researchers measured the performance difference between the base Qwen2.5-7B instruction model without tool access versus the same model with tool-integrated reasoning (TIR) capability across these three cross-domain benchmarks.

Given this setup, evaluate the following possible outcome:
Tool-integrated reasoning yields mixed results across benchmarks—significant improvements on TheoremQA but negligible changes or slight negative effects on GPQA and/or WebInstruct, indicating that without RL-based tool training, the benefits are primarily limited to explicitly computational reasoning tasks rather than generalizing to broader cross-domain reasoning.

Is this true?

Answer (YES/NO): NO